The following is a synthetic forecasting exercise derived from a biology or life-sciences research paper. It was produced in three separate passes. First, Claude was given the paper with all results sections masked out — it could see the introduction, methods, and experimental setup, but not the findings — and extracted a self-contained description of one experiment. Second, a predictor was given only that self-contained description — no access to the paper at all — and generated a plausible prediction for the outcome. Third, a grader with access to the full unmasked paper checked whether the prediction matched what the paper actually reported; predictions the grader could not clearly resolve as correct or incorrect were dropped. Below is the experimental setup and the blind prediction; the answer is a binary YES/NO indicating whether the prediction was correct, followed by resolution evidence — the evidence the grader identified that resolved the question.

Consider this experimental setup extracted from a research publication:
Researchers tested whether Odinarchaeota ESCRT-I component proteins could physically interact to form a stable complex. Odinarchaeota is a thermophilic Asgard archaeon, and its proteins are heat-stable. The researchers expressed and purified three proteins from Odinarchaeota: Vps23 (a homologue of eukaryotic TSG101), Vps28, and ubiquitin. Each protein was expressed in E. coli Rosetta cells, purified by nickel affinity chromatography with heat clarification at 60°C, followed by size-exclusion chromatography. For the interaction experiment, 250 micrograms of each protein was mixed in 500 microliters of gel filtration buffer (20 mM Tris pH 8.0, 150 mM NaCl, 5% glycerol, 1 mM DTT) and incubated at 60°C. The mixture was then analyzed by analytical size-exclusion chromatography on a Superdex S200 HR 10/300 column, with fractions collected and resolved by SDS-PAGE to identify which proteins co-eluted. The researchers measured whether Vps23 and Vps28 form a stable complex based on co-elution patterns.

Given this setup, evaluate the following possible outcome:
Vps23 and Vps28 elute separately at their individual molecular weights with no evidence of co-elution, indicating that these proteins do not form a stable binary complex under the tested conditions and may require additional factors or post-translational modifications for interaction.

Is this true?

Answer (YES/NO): NO